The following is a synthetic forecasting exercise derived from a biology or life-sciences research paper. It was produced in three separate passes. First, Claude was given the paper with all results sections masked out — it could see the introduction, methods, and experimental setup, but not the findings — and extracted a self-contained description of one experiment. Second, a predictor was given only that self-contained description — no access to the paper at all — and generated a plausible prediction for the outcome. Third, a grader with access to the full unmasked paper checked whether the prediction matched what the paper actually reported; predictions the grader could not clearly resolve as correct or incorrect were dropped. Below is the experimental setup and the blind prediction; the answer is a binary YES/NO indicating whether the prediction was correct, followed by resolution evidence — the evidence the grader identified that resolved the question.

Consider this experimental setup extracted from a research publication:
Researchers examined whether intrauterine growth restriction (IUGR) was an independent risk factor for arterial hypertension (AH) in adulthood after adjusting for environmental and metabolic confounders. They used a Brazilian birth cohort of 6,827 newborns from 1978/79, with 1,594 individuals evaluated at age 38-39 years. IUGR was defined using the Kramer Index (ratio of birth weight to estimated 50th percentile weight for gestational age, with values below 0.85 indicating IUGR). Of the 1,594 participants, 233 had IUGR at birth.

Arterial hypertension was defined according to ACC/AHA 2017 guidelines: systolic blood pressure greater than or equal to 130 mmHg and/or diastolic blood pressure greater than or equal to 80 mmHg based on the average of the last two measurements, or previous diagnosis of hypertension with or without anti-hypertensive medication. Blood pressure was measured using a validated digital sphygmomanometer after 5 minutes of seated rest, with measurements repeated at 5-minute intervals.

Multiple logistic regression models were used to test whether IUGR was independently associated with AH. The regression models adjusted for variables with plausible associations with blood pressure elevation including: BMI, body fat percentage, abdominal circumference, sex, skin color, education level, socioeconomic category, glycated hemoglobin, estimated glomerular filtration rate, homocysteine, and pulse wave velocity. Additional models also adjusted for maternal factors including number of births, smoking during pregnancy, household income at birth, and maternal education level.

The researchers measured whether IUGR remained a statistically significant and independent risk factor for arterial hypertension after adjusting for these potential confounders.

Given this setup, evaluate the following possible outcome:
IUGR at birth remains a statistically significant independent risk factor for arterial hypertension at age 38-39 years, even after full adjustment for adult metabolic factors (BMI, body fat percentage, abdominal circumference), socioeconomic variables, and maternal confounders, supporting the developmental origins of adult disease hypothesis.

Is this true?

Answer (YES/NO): YES